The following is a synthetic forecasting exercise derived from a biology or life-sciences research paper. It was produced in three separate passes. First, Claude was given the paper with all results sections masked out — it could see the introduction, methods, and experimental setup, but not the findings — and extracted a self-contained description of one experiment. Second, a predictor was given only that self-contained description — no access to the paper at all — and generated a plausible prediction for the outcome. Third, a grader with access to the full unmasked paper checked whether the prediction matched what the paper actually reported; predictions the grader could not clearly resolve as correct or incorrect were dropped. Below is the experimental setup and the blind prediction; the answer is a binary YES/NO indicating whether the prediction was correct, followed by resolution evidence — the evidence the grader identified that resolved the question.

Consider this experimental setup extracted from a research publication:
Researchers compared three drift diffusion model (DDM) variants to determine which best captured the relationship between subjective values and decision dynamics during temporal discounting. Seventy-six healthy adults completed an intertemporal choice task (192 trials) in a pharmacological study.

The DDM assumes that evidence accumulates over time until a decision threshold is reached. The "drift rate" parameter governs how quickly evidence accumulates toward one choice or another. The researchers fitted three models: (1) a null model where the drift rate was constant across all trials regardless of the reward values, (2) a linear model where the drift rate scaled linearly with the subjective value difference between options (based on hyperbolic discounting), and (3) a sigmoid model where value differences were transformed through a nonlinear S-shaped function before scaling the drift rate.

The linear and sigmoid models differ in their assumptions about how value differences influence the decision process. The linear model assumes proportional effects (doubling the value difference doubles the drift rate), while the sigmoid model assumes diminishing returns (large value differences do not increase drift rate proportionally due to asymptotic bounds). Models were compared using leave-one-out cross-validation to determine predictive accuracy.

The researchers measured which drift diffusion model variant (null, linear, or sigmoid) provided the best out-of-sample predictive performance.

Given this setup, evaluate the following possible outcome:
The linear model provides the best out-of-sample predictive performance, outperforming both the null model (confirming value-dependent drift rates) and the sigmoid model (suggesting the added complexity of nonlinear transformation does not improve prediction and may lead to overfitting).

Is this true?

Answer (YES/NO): NO